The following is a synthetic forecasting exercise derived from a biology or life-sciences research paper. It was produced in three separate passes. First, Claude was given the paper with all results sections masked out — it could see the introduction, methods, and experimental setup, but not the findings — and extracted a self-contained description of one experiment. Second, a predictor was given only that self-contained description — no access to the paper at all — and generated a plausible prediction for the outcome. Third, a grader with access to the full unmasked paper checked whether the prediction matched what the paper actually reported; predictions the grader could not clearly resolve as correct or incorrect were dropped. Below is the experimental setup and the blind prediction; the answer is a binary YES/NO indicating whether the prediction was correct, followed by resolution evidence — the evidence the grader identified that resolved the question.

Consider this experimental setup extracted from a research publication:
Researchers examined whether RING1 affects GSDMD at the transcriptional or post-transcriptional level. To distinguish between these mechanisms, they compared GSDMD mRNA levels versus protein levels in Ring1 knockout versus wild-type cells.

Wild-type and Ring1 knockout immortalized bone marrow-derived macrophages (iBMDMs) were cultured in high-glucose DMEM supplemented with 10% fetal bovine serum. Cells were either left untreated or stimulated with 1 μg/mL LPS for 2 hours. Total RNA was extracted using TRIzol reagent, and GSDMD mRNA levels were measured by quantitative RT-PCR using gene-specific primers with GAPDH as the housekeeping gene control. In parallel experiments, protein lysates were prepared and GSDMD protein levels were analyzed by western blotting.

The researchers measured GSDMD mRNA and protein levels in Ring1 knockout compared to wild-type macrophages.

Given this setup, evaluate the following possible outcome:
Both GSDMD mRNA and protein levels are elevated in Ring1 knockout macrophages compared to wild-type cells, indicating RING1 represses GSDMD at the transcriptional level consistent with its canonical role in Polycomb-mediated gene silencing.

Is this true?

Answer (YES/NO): NO